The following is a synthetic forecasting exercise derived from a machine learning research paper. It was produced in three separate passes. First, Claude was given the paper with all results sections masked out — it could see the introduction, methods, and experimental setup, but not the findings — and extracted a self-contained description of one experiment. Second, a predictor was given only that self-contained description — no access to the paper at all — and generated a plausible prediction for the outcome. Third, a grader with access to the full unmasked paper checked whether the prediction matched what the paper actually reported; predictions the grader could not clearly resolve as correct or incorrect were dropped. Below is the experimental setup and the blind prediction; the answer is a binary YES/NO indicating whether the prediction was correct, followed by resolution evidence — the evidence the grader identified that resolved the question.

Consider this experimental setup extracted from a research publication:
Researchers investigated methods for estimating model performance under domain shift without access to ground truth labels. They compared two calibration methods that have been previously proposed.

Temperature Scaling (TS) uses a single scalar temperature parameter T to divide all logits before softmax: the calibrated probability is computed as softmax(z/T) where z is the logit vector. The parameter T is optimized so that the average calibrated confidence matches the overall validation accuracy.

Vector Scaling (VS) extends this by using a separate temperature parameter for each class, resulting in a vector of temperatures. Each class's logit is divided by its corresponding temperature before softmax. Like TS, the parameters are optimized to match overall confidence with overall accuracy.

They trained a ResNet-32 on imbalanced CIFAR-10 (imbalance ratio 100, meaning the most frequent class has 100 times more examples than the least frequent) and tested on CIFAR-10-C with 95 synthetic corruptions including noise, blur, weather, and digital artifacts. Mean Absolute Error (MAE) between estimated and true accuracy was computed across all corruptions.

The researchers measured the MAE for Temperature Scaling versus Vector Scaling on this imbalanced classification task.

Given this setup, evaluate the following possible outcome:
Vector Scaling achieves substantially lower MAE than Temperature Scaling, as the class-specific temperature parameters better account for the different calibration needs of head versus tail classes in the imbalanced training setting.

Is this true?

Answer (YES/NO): YES